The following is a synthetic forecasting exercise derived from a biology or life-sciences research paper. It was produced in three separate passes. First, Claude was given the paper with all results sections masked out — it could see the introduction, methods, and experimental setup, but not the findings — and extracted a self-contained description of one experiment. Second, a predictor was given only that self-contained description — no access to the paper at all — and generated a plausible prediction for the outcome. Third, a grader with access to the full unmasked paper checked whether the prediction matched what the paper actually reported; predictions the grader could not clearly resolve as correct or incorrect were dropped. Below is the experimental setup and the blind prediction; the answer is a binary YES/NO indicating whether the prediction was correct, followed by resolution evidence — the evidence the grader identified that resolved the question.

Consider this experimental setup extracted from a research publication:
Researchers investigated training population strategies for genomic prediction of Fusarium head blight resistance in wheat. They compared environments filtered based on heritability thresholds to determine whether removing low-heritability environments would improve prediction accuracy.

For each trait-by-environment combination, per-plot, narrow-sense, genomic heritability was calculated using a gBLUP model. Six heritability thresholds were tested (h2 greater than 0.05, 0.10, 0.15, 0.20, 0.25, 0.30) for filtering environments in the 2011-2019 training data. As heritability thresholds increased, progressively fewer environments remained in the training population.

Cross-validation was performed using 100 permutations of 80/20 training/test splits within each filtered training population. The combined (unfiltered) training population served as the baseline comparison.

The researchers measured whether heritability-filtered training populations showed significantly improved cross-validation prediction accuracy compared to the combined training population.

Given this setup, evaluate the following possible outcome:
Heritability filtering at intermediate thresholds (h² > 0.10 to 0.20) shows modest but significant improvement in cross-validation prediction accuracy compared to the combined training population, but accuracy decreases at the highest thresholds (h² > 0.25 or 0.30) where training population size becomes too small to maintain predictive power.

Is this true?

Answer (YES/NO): NO